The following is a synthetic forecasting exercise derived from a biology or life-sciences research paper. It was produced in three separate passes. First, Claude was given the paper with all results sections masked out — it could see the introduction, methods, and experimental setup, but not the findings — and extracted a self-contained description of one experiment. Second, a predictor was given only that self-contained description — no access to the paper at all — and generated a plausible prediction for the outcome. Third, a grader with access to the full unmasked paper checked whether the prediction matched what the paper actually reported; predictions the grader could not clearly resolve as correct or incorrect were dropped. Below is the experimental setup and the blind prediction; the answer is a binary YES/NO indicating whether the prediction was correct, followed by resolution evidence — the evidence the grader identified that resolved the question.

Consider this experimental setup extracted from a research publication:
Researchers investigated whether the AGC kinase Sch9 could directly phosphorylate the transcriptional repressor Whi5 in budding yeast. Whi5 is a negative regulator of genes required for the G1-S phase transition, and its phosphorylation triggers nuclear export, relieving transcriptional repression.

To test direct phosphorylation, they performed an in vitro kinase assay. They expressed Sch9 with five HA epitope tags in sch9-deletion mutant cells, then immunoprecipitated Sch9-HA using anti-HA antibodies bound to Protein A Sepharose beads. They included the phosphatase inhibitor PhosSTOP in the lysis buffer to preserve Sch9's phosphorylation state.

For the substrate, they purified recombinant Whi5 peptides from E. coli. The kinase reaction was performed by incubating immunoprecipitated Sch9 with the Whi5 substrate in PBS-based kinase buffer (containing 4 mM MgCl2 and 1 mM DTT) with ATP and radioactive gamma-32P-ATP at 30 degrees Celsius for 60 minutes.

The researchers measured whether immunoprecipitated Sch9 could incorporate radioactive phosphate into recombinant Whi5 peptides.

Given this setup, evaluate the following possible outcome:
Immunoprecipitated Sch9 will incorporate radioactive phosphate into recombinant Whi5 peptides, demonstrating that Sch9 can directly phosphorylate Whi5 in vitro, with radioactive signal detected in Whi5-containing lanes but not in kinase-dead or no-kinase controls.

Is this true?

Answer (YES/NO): YES